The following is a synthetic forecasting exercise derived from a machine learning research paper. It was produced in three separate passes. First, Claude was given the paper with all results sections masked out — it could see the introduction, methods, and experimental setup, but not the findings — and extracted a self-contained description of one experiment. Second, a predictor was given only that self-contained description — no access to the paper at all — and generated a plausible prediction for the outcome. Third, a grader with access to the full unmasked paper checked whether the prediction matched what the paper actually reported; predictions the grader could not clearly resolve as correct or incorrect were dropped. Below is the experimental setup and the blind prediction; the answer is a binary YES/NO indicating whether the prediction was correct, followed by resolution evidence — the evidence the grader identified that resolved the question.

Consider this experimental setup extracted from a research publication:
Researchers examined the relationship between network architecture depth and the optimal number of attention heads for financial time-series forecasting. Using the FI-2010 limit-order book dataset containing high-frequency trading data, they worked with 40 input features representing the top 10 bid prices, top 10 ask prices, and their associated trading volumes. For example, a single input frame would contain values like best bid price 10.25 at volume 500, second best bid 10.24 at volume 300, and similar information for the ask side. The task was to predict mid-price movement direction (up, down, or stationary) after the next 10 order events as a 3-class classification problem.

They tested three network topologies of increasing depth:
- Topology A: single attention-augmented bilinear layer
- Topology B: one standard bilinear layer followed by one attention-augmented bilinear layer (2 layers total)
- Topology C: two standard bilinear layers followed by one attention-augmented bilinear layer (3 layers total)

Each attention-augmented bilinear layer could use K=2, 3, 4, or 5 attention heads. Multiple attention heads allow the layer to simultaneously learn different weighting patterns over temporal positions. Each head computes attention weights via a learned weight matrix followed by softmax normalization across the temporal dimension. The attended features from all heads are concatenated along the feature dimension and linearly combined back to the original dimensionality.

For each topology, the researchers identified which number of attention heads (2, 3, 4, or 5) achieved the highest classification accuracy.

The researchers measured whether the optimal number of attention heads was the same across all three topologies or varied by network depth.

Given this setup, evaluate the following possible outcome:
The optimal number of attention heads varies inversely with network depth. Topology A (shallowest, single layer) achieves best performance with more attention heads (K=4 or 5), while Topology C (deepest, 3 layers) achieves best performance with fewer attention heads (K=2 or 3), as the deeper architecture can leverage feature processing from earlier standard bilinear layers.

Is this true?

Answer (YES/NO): NO